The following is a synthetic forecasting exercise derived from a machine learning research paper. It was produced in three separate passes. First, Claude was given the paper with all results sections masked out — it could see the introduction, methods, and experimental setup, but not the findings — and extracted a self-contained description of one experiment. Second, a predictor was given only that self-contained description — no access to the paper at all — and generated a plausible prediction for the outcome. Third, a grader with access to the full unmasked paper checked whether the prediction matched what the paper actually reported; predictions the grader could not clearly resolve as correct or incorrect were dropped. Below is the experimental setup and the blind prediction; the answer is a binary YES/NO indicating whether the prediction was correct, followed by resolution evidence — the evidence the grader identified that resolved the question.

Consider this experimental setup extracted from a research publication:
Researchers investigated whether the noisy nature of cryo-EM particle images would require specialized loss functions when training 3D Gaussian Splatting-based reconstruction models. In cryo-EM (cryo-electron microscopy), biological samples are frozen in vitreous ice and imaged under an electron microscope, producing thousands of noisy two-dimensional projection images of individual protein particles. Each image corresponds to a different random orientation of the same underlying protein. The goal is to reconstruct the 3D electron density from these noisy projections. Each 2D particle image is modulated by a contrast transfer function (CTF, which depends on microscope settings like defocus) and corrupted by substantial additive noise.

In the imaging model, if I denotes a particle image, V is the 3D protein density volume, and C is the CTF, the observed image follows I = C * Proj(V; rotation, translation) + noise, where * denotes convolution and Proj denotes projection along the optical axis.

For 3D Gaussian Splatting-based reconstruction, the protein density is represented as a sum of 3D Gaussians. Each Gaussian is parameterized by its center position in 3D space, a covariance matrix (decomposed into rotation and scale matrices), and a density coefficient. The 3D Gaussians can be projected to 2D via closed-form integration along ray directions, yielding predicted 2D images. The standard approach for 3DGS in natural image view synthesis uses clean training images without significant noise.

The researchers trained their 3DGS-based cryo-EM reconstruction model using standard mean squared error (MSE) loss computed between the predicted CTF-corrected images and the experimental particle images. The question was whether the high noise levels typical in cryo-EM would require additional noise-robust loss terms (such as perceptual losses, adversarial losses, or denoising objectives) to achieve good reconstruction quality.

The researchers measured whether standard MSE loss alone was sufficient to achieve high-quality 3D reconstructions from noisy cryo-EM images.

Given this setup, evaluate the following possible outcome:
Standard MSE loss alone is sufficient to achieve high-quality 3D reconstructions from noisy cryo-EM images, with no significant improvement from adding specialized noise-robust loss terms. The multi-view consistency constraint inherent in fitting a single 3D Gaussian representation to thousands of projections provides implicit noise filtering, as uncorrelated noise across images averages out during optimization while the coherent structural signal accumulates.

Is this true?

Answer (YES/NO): YES